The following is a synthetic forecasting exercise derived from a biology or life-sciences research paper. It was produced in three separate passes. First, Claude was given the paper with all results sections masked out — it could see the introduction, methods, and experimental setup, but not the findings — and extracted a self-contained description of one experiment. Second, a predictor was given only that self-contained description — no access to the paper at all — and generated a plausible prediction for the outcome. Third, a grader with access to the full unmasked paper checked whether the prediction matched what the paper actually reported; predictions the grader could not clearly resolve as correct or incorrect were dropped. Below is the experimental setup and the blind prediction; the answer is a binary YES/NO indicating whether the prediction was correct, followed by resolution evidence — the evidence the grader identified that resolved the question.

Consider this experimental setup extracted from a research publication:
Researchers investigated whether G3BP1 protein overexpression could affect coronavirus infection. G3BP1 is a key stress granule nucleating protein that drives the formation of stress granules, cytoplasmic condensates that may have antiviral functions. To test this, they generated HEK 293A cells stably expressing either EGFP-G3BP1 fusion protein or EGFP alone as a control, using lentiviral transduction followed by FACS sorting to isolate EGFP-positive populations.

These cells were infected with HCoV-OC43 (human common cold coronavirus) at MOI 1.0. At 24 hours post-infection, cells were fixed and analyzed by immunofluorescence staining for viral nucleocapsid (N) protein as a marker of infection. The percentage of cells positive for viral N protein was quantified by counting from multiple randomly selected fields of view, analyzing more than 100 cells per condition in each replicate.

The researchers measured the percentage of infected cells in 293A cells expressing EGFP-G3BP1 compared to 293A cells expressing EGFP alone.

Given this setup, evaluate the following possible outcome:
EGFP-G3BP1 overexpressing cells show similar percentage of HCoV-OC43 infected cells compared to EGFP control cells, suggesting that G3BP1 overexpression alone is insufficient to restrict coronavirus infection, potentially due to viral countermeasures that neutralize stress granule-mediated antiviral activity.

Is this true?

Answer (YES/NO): NO